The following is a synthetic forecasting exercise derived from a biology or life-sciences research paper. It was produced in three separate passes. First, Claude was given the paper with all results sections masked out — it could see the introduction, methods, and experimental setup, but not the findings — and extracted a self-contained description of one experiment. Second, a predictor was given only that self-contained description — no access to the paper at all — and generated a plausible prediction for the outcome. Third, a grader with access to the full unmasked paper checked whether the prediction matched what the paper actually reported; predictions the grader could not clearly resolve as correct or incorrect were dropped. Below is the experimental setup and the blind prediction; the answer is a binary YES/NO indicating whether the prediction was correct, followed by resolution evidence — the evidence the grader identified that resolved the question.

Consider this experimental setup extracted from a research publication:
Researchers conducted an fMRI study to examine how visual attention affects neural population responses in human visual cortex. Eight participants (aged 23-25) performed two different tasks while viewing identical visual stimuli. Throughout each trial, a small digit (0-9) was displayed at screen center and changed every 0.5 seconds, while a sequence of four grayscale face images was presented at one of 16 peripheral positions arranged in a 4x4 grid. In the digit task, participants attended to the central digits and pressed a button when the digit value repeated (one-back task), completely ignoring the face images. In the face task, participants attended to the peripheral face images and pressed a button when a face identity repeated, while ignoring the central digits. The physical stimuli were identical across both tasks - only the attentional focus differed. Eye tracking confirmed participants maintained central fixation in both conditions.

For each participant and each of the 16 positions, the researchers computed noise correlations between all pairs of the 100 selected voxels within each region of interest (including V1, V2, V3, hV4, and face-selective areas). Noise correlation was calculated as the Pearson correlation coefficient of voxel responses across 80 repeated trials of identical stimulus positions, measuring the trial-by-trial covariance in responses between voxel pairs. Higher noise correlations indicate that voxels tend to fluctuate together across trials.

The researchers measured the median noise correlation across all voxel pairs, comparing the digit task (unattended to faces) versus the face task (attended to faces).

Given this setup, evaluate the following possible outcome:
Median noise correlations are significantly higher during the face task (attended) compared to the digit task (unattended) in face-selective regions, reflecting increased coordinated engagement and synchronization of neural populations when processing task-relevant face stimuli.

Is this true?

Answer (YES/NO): NO